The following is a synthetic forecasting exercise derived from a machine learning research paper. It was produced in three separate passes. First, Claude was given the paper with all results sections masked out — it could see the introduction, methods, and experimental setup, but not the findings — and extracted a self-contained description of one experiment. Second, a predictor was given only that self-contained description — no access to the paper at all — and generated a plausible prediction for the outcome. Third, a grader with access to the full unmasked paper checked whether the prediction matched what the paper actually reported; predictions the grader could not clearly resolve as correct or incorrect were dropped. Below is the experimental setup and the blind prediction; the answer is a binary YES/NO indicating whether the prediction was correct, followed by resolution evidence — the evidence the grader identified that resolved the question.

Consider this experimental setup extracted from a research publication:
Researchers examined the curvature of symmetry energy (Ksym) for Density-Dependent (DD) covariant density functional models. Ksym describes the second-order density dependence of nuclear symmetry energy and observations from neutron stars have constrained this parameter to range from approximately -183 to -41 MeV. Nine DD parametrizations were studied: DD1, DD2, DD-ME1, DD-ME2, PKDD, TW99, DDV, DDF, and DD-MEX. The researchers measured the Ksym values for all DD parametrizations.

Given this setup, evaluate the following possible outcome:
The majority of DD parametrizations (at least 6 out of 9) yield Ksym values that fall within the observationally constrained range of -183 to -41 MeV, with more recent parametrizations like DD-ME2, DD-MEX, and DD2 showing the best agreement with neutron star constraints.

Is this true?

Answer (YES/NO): YES